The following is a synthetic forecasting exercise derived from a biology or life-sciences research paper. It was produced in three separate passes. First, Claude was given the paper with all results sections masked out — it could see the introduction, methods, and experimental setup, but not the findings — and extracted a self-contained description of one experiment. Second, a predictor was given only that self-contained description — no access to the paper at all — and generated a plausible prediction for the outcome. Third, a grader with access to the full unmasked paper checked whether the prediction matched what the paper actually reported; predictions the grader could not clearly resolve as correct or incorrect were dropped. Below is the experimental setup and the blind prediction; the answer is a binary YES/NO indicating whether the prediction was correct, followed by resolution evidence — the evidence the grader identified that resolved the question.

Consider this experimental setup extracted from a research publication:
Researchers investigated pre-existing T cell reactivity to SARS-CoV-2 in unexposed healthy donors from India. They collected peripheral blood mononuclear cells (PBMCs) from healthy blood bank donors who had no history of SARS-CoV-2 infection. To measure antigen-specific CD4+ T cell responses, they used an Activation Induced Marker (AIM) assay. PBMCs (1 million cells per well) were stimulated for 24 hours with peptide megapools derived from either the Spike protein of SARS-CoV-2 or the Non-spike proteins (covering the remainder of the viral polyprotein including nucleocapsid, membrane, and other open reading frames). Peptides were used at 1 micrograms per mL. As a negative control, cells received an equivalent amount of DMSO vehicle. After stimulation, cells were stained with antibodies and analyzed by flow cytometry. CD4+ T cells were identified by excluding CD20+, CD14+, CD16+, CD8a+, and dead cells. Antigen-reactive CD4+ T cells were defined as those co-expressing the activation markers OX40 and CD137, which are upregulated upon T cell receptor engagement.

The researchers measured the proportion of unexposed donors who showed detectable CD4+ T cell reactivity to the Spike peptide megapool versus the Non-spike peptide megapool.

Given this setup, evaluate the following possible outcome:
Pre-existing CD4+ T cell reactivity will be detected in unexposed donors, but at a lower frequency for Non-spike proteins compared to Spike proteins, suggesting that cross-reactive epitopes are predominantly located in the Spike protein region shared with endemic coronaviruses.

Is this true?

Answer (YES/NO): NO